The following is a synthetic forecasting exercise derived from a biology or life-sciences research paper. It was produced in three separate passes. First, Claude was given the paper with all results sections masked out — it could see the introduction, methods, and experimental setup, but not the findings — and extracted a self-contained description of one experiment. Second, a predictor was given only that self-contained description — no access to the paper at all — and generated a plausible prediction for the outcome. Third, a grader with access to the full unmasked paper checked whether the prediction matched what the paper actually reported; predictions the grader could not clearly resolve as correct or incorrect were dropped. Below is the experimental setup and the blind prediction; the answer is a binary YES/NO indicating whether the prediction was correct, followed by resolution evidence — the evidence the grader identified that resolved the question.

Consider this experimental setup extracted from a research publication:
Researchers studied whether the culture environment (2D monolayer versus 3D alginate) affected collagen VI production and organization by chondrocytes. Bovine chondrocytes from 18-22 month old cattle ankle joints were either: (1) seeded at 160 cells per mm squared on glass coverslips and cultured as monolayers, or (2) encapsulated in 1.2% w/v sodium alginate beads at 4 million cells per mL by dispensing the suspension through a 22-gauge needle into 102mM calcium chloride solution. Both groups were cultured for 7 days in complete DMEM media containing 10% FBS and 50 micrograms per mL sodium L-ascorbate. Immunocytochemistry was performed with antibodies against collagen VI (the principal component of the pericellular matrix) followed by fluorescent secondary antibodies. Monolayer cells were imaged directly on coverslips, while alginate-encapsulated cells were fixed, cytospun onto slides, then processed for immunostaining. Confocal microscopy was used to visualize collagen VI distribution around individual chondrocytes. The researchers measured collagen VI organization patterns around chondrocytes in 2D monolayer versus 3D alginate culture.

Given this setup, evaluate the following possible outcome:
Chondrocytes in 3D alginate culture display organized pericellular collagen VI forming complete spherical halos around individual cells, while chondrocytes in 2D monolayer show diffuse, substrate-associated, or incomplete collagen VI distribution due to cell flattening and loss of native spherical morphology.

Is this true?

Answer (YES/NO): YES